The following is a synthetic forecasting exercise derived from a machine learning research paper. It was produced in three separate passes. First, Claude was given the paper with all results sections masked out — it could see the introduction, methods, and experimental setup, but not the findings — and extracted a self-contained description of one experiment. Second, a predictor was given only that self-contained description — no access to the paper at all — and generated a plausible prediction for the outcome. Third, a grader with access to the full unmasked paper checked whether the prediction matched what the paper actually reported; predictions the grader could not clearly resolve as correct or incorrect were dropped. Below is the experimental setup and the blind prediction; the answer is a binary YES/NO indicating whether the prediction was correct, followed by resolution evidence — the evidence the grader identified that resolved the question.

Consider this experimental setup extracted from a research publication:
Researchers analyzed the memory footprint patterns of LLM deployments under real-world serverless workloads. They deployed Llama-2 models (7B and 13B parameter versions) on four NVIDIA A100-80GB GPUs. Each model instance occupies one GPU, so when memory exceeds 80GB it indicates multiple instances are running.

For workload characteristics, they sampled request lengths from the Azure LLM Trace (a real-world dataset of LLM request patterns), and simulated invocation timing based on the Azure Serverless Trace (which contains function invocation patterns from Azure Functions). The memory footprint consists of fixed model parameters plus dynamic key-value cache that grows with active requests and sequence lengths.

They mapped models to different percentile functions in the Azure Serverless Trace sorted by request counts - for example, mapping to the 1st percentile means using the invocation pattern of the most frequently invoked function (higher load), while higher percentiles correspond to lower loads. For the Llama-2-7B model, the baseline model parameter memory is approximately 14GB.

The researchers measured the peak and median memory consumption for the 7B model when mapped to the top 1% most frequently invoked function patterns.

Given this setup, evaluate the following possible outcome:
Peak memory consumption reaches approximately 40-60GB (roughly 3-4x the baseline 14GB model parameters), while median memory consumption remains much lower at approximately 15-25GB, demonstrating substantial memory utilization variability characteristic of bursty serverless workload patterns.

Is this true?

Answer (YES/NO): NO